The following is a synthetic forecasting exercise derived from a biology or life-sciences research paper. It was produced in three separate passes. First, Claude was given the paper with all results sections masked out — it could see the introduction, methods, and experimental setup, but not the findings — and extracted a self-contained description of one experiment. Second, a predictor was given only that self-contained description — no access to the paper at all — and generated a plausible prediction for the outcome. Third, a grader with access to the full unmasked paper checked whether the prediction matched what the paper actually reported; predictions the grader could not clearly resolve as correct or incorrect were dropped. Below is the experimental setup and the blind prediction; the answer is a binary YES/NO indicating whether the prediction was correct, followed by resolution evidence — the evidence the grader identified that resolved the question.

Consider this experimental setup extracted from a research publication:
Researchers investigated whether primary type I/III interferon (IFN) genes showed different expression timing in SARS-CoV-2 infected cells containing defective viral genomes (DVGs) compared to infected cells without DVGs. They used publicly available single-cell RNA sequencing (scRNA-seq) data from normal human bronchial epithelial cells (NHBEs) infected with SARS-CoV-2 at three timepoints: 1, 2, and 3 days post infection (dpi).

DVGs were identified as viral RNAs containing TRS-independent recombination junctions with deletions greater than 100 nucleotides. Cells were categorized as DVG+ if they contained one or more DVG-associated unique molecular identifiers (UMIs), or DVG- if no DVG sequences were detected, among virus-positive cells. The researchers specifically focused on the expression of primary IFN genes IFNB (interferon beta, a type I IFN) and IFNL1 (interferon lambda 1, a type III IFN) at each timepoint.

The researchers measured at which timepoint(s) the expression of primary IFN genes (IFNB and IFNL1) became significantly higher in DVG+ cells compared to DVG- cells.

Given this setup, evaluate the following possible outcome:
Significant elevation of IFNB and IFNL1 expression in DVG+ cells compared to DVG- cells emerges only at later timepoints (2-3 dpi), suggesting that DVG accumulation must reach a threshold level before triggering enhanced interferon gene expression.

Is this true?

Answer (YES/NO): NO